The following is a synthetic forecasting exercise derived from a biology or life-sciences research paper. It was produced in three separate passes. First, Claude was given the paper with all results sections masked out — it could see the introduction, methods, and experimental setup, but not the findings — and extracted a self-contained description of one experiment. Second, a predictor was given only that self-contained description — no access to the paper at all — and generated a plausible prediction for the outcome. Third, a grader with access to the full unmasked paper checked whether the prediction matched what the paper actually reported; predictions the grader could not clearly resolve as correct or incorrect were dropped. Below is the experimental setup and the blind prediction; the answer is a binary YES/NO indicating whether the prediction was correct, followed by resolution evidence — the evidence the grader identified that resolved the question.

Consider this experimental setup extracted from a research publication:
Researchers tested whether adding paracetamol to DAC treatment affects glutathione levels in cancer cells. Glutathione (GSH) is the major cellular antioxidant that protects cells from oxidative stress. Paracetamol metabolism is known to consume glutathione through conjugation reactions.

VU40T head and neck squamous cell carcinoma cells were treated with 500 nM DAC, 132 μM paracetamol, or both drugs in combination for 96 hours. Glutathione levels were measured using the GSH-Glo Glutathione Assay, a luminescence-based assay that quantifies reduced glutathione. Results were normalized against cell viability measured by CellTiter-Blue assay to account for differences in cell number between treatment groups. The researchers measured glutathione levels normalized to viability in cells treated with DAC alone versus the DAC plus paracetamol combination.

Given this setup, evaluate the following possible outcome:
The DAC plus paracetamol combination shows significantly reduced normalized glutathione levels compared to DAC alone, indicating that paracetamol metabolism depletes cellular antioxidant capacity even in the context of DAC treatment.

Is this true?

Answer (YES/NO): YES